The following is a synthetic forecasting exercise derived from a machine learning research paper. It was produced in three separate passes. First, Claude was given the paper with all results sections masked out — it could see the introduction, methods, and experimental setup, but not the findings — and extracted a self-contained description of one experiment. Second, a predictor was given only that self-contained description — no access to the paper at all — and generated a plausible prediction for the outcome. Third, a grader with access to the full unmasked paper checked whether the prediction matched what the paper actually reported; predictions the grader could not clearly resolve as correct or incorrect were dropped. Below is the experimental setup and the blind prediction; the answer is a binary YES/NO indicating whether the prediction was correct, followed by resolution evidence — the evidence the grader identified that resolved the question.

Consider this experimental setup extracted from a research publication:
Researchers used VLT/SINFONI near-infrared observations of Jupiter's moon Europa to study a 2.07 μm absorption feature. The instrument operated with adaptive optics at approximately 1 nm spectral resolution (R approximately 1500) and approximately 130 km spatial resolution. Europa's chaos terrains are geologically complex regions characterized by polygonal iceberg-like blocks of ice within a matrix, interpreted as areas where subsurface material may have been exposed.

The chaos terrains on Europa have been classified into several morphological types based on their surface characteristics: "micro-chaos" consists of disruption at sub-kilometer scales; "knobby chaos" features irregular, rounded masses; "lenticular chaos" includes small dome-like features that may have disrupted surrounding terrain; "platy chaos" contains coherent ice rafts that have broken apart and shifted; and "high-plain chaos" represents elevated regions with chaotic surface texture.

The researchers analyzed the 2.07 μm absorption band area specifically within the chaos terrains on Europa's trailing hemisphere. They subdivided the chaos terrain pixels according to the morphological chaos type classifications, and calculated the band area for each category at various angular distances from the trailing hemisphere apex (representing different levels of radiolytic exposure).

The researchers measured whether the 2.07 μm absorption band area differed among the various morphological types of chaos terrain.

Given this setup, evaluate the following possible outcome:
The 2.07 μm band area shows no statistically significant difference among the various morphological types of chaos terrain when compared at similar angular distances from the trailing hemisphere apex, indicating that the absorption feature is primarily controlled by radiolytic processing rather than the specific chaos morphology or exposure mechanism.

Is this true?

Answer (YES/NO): YES